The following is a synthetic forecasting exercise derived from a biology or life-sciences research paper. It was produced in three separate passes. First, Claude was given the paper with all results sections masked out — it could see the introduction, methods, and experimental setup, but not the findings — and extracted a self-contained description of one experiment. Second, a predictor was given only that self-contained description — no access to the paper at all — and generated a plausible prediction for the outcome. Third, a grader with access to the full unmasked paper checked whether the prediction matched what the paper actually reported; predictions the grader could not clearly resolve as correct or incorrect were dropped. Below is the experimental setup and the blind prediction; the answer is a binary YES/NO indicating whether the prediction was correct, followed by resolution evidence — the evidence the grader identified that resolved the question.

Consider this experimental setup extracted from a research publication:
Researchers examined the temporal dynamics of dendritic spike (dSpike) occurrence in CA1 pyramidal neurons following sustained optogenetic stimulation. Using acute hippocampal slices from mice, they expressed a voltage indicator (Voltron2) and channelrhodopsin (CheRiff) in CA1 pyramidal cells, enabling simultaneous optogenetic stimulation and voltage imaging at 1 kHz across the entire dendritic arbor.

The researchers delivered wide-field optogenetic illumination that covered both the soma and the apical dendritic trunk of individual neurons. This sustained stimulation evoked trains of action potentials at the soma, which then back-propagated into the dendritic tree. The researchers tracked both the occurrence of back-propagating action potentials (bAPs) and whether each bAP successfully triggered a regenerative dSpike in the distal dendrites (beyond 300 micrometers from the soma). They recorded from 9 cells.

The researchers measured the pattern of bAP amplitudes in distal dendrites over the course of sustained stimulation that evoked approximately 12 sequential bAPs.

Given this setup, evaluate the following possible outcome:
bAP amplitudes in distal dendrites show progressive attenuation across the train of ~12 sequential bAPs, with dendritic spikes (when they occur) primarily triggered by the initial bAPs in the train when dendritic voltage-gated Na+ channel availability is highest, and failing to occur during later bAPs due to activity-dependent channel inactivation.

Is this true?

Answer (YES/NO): NO